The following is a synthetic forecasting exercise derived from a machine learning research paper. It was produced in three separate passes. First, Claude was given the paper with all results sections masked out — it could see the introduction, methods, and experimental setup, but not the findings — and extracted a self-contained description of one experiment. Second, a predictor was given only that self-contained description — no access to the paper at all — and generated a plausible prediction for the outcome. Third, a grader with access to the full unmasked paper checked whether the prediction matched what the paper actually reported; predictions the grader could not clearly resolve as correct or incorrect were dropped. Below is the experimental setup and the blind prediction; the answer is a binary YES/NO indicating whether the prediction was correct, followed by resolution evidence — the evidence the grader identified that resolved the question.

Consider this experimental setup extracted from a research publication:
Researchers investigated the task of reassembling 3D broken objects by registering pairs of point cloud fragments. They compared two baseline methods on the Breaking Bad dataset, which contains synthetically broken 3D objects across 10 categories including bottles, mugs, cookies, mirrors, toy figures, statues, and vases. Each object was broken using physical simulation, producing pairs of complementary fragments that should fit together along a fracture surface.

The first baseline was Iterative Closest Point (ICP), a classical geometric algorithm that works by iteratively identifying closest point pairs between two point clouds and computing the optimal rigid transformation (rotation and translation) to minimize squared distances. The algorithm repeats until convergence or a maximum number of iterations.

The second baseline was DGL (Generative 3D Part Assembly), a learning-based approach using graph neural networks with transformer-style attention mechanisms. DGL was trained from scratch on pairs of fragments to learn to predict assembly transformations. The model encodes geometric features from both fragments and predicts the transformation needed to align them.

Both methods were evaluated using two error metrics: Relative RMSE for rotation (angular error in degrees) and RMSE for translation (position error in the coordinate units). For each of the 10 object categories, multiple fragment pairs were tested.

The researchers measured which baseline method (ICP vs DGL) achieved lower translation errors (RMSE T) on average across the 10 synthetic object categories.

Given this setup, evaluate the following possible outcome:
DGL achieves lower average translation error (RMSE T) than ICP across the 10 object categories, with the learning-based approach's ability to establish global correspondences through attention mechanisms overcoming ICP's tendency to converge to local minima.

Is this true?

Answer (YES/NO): YES